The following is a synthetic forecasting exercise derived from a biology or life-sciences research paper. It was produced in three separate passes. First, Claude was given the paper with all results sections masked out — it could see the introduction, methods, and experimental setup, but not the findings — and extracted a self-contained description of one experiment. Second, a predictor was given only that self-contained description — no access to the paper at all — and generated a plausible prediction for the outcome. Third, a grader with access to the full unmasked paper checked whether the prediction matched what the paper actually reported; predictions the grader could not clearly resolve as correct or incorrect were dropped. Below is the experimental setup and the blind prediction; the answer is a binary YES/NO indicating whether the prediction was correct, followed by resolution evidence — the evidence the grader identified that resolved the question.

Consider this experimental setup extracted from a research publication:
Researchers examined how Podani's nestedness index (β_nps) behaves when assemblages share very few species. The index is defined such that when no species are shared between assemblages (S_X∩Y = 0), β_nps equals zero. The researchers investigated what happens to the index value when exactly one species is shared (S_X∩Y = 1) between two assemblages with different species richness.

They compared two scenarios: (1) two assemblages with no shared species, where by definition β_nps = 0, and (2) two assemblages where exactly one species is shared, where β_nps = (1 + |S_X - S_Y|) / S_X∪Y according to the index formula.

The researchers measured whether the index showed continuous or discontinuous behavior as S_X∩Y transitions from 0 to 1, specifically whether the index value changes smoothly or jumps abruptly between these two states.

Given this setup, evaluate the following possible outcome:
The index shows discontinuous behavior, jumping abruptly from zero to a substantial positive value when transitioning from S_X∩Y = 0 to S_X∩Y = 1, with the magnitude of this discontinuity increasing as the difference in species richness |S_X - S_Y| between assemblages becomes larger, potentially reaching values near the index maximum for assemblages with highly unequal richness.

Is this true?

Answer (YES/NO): YES